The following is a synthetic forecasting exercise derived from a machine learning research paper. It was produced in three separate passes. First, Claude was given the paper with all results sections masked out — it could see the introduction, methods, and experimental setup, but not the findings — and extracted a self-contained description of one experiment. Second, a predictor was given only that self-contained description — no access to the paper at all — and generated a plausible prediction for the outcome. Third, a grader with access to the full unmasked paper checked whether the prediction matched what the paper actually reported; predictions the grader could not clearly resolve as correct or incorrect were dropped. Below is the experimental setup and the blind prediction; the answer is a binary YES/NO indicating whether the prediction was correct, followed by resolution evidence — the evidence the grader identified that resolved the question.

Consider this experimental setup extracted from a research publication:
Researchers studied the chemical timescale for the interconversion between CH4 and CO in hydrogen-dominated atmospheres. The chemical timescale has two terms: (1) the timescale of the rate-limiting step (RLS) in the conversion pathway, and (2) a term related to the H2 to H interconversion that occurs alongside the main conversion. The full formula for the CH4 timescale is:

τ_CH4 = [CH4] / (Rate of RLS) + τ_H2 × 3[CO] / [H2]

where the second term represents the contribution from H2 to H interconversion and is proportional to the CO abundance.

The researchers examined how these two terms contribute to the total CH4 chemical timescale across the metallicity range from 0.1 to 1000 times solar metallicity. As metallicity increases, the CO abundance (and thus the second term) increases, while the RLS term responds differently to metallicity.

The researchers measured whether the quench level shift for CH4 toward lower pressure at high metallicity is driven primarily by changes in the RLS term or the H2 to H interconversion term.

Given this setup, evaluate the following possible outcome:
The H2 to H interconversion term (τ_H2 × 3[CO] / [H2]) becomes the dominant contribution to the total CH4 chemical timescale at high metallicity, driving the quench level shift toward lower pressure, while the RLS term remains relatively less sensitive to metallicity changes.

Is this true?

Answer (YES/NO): NO